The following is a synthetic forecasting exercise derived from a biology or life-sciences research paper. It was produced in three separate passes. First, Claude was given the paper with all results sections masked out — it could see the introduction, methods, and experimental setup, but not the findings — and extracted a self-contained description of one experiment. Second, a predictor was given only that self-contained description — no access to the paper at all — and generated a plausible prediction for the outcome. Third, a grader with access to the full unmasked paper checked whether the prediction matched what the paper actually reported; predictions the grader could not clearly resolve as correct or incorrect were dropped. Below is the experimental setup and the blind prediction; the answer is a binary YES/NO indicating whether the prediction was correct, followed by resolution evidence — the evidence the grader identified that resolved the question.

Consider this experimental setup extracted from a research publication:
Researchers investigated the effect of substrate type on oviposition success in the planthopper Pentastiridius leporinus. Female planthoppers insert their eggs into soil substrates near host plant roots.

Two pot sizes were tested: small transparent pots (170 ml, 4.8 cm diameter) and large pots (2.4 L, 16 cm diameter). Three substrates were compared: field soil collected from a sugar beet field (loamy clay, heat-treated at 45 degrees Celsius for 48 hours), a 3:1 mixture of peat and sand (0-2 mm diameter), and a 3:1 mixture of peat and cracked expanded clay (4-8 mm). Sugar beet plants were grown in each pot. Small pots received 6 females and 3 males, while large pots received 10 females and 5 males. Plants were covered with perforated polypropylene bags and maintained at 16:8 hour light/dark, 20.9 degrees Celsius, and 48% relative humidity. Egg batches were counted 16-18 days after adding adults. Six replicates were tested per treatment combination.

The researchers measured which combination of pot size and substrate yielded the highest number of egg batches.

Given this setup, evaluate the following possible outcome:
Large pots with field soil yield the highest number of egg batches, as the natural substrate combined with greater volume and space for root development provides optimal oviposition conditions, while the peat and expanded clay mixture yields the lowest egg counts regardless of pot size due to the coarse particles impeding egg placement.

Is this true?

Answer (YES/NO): NO